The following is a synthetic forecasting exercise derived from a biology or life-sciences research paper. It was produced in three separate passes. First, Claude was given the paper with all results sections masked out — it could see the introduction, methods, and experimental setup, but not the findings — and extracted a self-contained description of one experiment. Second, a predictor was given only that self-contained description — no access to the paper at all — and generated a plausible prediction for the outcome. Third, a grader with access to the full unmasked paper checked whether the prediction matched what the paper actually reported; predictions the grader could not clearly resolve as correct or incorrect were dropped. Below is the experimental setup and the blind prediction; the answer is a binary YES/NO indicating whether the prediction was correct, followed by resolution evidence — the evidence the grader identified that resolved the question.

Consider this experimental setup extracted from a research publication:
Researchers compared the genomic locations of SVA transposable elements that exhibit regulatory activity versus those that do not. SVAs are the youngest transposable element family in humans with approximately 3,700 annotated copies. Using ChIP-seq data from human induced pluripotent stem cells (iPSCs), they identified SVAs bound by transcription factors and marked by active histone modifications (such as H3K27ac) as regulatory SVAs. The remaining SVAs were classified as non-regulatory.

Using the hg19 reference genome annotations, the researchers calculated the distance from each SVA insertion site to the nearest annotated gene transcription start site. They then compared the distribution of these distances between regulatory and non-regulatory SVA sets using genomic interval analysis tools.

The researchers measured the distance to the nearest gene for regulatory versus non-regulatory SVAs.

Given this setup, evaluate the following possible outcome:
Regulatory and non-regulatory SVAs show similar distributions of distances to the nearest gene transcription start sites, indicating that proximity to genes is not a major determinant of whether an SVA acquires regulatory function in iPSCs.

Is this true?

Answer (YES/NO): NO